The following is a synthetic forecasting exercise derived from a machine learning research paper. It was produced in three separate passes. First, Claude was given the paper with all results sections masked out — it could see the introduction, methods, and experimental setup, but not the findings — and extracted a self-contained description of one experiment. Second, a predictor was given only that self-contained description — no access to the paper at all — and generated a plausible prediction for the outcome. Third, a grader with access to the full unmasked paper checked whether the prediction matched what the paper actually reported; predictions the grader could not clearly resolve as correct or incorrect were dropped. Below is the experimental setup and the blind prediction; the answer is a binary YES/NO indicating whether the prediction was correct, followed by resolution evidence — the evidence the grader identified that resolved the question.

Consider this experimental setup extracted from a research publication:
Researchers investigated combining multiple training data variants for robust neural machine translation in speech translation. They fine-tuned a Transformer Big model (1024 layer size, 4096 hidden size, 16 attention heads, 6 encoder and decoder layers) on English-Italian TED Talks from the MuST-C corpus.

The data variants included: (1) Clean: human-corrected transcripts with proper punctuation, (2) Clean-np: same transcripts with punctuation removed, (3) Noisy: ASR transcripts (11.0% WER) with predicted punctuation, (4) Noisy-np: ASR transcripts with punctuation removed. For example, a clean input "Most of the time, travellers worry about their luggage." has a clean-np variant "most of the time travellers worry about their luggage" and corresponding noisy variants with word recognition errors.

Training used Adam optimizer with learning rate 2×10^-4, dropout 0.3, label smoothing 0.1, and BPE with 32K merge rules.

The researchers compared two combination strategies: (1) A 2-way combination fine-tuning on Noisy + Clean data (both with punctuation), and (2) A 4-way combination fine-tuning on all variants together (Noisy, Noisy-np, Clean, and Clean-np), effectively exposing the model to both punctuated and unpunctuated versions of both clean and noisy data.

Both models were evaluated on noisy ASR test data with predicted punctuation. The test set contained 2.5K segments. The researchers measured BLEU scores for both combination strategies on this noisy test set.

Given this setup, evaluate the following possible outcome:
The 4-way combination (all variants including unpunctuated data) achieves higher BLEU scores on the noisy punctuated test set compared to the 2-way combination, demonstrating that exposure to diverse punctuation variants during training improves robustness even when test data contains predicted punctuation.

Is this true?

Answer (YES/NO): NO